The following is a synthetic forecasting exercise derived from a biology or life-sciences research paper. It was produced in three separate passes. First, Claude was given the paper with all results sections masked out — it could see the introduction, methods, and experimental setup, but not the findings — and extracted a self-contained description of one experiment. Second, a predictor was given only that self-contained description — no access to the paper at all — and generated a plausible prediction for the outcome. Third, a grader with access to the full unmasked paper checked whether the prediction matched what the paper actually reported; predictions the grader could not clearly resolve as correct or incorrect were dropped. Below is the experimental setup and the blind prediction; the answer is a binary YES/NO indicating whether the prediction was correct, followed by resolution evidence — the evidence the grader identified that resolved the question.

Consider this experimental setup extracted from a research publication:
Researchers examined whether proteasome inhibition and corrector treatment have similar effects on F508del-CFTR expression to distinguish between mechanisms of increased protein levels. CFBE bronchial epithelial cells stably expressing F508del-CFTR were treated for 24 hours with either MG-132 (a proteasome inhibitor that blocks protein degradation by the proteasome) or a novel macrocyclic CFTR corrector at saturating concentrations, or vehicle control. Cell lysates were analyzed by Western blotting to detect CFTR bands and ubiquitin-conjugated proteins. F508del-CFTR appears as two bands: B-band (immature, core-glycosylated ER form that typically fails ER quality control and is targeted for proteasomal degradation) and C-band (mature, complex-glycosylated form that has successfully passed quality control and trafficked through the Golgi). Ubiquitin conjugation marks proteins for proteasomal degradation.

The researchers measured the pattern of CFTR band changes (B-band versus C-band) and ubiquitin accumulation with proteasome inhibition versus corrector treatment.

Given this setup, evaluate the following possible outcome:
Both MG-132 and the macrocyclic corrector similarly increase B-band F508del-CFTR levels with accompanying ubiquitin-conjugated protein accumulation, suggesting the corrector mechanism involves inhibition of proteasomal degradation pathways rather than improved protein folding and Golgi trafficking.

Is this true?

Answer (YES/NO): NO